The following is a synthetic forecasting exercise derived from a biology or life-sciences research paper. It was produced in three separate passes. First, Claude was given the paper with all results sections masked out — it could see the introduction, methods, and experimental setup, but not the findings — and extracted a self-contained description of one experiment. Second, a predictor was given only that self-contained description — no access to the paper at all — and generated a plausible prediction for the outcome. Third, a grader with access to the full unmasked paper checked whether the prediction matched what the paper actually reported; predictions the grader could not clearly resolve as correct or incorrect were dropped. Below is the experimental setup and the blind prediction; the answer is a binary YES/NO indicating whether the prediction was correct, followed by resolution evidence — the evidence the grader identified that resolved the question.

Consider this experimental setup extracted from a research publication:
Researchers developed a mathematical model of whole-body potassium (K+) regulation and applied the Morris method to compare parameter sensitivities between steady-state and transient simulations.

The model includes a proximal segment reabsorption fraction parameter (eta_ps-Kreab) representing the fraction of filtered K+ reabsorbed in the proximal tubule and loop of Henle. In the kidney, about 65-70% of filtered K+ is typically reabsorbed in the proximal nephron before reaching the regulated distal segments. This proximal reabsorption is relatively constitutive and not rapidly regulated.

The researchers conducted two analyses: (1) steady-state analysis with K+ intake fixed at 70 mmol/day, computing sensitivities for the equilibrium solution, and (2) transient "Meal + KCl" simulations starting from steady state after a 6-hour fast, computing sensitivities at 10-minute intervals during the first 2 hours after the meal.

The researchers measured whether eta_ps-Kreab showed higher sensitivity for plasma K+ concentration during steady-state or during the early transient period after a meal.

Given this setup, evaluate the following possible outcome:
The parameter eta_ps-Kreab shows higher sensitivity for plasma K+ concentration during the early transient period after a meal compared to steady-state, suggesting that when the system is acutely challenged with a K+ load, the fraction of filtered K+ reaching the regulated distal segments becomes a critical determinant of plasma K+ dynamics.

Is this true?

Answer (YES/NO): NO